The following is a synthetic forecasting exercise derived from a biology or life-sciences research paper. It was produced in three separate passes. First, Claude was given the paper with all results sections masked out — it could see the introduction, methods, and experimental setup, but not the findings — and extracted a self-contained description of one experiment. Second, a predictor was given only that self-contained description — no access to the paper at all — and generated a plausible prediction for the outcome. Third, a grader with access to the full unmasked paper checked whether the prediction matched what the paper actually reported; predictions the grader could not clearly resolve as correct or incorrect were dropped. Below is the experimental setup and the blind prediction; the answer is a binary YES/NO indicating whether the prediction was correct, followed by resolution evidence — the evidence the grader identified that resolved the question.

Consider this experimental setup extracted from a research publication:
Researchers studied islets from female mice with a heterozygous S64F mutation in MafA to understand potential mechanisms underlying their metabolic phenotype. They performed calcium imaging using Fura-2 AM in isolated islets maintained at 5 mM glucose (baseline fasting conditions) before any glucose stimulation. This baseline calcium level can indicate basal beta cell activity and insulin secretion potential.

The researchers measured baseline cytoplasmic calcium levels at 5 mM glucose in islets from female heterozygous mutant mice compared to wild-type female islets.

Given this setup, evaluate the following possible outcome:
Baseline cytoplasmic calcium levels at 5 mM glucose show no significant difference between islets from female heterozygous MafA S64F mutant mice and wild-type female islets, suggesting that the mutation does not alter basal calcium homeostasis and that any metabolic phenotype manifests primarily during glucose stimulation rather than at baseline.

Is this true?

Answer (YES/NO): NO